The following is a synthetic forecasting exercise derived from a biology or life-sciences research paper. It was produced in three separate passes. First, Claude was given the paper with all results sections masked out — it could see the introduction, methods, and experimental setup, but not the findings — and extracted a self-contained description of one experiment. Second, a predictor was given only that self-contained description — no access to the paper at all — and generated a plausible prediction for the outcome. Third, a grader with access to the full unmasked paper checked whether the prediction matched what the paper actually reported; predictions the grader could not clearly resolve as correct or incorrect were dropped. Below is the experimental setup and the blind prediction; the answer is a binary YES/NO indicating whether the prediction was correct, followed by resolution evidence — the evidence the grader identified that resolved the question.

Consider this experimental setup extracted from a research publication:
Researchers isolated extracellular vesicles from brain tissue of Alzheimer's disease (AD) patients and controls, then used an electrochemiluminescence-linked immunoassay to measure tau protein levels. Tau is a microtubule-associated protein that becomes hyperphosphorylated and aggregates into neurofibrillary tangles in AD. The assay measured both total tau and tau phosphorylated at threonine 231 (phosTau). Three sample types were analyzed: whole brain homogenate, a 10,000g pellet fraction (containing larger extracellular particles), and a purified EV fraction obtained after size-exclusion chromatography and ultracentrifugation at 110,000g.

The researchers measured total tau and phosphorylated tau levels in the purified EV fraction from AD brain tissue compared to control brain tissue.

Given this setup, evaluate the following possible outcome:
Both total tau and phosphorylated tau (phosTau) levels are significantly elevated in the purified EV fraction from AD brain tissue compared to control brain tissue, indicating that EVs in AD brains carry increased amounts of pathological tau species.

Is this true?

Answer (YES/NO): YES